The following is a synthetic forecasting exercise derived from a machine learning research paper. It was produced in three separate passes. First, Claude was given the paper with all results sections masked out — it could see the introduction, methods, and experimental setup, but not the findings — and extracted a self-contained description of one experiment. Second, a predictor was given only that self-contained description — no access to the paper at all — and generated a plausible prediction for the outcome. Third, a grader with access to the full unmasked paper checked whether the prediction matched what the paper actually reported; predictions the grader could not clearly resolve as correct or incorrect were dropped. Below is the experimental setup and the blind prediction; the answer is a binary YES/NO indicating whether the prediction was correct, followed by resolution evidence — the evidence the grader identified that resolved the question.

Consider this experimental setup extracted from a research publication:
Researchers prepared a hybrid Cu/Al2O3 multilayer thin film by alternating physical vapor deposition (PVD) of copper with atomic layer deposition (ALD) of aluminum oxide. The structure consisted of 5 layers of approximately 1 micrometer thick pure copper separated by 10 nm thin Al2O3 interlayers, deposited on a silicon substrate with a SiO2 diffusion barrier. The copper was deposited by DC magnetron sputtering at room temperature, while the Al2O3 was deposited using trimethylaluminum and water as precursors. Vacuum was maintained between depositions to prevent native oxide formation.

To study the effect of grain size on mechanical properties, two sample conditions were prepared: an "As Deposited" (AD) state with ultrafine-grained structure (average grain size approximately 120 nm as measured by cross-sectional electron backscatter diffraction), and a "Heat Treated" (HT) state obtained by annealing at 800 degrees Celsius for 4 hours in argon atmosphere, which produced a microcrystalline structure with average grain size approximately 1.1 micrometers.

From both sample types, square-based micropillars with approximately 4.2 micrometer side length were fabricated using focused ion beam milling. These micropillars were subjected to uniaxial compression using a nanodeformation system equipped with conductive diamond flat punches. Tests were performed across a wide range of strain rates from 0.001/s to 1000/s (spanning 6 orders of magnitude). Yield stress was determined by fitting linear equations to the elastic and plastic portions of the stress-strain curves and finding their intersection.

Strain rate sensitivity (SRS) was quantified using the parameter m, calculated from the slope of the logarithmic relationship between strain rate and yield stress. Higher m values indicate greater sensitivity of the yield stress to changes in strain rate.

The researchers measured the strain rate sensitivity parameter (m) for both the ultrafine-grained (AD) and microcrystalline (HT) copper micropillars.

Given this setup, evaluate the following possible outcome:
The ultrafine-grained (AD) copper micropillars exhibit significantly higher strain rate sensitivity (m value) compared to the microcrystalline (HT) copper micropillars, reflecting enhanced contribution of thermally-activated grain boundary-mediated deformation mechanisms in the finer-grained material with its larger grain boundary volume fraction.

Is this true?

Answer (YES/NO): NO